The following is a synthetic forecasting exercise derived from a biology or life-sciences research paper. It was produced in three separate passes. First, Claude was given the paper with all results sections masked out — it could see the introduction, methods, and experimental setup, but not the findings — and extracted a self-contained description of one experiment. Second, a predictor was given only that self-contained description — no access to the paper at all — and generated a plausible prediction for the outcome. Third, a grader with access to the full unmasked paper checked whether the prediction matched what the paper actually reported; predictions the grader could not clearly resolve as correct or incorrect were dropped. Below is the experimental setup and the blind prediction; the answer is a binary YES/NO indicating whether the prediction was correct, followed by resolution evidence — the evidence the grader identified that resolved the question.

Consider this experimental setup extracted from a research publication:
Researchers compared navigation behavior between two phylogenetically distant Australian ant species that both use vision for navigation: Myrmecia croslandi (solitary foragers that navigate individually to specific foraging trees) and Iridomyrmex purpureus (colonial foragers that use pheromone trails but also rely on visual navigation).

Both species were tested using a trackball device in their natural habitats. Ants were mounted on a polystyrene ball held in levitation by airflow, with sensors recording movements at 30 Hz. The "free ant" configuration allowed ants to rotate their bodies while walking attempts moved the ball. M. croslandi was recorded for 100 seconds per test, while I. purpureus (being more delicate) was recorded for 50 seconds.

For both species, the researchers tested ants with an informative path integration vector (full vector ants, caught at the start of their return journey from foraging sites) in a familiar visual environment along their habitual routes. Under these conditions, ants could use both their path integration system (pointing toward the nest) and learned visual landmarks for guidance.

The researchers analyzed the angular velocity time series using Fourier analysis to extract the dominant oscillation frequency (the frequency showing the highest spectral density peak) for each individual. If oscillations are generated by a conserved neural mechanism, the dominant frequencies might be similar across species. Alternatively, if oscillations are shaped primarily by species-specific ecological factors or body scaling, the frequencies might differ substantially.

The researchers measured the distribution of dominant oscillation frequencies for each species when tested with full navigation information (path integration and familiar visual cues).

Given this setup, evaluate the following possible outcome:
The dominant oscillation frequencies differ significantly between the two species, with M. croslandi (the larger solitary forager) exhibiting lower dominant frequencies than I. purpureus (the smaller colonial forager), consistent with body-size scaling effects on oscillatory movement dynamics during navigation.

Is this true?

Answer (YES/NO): NO